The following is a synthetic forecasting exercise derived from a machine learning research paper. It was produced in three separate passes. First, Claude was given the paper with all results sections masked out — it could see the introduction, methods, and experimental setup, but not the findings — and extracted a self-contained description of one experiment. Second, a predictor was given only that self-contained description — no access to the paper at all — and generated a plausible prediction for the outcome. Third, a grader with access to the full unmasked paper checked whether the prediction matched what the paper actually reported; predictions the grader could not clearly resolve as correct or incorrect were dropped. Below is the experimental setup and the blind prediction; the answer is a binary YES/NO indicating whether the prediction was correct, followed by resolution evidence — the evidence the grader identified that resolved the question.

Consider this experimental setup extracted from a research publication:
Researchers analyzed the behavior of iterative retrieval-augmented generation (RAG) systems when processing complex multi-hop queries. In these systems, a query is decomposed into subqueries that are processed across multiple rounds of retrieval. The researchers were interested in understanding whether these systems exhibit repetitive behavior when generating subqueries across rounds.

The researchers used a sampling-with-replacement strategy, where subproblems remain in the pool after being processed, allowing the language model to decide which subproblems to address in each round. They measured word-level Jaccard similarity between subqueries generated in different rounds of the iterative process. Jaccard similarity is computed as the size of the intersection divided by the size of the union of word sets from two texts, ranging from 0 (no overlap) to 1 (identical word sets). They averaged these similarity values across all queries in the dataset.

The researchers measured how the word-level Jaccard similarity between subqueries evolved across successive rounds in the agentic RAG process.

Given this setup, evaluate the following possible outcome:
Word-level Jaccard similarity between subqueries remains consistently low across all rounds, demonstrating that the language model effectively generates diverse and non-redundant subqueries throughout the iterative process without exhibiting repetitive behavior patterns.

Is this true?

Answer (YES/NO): NO